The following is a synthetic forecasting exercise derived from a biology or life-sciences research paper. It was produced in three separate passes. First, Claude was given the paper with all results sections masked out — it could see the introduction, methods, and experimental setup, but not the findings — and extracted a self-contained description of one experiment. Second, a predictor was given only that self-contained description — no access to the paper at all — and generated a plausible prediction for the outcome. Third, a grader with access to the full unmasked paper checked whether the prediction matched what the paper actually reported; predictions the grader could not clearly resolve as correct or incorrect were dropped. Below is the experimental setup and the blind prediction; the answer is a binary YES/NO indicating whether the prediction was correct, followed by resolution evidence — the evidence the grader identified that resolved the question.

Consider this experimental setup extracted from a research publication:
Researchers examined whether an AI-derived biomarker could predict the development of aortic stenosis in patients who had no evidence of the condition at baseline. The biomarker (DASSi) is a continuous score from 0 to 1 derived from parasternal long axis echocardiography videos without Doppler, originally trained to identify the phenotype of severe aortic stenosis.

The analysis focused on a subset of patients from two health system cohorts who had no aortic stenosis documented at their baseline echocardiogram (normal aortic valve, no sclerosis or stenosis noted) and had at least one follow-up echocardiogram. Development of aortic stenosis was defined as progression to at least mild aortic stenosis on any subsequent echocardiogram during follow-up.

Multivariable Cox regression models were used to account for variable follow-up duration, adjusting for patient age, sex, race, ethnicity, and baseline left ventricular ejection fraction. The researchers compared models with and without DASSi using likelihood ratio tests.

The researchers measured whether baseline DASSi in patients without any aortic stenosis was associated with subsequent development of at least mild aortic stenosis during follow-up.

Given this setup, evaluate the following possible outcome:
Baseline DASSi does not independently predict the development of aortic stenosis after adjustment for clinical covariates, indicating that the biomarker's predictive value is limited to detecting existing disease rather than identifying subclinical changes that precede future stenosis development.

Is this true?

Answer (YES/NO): NO